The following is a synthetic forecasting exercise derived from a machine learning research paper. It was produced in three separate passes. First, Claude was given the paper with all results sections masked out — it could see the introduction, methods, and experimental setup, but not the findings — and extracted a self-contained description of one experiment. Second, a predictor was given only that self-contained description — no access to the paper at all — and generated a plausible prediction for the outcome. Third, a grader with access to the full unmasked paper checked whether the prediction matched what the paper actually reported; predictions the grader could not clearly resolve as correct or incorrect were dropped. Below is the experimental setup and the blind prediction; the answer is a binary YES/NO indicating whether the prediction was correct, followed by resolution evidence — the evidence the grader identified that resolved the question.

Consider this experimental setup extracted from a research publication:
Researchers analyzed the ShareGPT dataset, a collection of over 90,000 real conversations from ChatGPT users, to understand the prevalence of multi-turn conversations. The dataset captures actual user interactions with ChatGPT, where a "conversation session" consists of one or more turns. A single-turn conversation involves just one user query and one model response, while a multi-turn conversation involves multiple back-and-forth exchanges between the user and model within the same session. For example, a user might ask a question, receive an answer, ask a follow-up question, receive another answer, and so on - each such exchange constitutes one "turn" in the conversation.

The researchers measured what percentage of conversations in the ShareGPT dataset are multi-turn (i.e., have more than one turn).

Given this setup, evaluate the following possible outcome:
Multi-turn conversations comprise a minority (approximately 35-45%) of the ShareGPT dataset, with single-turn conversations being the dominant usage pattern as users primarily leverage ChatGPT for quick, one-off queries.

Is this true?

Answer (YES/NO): NO